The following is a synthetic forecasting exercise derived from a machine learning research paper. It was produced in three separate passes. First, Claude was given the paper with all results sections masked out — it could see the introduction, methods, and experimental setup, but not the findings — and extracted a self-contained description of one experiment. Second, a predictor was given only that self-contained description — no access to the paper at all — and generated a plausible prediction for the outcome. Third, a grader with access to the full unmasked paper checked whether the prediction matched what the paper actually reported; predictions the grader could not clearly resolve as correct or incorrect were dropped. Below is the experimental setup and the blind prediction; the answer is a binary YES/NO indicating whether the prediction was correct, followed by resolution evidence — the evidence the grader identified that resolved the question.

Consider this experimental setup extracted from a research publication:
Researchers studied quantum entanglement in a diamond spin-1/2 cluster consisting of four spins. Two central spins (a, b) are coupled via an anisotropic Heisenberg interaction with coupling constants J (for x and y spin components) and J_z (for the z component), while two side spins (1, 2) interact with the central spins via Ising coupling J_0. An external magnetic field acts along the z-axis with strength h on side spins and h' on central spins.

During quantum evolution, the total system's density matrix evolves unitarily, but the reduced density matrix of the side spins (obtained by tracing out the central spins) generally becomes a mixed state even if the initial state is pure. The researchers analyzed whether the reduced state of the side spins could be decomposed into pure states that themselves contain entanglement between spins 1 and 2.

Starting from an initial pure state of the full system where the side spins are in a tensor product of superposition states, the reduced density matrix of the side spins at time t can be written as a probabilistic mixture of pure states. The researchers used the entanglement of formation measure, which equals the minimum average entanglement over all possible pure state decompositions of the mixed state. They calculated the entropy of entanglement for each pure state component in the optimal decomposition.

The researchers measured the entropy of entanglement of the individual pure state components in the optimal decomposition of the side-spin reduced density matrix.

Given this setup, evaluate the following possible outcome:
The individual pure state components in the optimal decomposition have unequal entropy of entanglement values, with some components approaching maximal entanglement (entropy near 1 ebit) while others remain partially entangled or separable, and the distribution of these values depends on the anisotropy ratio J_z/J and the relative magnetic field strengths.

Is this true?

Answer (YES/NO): NO